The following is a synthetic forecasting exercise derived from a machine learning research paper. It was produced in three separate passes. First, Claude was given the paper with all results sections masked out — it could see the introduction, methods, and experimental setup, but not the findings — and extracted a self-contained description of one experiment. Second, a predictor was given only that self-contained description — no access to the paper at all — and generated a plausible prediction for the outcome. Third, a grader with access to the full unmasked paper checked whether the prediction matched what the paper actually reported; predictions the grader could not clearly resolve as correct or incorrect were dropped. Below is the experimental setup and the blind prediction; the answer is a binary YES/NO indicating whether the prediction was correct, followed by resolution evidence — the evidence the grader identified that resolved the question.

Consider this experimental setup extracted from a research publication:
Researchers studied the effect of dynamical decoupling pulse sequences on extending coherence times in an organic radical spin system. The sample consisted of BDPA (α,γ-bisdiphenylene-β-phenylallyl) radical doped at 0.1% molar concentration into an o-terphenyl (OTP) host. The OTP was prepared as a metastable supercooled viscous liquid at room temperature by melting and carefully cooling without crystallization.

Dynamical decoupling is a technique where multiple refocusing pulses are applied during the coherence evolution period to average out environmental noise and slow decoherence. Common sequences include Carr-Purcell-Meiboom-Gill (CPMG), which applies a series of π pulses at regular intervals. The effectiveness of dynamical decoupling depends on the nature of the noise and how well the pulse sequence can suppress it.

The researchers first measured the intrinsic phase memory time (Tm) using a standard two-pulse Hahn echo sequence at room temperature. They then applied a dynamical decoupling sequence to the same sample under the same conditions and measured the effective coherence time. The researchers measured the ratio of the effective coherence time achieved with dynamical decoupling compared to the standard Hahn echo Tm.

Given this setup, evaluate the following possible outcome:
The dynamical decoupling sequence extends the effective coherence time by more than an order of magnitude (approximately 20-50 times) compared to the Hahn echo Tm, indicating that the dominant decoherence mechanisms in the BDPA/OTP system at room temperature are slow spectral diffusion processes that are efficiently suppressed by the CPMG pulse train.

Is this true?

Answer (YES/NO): NO